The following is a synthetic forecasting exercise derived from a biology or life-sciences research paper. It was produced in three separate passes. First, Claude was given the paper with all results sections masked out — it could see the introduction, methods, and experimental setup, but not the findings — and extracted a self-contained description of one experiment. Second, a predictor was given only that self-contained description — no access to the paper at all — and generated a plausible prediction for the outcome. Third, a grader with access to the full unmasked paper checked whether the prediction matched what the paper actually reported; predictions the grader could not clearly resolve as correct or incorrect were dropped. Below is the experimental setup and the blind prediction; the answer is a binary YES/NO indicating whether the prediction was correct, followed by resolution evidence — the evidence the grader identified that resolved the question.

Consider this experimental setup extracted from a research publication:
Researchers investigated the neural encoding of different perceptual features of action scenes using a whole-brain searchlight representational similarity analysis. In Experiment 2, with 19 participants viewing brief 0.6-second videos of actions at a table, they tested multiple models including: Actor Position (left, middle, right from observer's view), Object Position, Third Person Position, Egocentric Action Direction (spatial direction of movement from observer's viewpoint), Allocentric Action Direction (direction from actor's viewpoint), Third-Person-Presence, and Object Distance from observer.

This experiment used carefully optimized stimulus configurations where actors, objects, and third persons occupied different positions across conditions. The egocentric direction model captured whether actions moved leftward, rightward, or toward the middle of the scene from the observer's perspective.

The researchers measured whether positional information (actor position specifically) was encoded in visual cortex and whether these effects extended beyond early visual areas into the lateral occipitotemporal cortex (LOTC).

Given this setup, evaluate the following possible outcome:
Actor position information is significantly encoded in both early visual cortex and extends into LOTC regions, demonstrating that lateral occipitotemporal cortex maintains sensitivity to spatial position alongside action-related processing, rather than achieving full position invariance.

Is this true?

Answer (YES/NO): YES